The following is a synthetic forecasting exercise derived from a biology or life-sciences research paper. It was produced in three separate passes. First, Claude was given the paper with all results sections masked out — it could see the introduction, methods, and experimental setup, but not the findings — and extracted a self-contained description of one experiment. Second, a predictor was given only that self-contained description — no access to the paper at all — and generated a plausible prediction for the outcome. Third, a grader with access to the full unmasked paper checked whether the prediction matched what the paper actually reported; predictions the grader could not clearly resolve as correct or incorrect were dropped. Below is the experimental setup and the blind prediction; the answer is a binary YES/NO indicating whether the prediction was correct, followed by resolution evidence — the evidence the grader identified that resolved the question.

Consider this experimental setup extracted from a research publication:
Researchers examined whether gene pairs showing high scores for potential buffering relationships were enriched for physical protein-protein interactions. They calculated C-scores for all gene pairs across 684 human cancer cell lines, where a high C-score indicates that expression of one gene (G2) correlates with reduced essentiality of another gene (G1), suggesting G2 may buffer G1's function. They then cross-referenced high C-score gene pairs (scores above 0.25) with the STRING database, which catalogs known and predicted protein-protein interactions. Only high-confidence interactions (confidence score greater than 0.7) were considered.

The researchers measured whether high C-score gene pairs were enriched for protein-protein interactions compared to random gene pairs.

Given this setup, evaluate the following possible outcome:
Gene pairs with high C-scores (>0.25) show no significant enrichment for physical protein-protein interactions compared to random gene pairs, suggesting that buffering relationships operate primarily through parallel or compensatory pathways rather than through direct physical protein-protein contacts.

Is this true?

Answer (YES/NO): NO